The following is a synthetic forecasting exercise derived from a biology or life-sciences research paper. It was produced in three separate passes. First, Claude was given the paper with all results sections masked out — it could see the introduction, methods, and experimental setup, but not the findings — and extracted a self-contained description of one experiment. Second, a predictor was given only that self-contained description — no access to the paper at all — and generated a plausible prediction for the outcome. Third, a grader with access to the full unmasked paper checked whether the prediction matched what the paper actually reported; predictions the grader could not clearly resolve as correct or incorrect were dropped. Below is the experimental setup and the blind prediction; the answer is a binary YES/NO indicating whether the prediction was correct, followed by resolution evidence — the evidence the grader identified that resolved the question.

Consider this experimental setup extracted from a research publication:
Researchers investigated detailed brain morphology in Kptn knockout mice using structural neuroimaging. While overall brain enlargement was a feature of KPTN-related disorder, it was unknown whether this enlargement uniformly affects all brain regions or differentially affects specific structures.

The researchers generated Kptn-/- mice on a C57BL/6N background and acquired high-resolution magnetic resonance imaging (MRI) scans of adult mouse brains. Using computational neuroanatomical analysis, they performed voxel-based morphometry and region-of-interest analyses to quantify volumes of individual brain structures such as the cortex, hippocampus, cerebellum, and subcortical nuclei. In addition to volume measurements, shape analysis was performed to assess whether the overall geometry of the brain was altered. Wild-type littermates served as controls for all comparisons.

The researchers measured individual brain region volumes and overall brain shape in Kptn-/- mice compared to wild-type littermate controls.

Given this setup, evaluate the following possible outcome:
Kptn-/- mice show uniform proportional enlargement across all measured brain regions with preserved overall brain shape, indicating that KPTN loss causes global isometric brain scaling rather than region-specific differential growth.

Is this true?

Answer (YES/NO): NO